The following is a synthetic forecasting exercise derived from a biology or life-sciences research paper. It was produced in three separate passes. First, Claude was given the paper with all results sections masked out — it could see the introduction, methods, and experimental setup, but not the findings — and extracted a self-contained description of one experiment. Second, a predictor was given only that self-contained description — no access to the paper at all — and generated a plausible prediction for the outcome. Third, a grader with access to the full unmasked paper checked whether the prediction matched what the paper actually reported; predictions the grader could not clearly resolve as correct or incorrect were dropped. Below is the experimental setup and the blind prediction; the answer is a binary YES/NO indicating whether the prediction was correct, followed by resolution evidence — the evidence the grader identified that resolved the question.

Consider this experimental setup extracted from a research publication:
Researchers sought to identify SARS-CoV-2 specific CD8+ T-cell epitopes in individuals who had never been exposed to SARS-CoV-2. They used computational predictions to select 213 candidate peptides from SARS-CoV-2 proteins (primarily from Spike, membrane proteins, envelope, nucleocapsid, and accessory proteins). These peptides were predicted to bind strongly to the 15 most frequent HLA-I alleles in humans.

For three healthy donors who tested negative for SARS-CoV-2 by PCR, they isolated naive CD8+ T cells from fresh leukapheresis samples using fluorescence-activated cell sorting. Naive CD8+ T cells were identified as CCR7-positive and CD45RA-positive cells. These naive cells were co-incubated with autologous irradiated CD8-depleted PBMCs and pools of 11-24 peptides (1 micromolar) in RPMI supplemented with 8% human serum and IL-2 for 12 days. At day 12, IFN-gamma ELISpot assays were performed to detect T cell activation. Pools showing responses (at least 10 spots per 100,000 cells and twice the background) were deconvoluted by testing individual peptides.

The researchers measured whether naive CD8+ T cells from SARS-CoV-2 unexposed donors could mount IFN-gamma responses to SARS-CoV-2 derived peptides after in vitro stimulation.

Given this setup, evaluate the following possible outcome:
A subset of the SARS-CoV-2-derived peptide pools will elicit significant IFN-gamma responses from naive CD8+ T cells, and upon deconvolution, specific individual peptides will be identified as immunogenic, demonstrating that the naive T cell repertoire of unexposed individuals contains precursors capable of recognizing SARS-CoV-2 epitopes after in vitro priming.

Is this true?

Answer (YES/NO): YES